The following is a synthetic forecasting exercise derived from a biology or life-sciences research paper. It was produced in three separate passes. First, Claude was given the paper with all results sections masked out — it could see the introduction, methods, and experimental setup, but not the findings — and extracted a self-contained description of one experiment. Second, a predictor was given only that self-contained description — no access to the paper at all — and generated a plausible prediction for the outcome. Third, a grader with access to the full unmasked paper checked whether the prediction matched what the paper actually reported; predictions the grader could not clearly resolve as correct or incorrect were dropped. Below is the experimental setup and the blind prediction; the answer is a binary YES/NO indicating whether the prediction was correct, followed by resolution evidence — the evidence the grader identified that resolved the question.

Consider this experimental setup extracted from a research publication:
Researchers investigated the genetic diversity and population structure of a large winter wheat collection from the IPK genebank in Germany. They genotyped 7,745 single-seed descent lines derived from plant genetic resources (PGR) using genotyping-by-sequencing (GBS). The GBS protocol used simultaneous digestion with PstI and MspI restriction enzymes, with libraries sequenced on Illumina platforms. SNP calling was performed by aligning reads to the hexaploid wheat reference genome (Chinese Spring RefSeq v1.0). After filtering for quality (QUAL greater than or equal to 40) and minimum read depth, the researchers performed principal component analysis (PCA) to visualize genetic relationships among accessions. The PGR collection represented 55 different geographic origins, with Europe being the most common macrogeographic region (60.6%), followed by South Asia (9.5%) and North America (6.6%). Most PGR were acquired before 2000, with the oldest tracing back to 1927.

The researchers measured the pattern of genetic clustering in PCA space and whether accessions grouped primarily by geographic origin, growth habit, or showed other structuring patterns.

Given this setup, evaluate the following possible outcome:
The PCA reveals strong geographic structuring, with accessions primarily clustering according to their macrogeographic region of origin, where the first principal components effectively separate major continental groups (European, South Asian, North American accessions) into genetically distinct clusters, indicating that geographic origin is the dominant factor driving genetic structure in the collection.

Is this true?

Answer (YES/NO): NO